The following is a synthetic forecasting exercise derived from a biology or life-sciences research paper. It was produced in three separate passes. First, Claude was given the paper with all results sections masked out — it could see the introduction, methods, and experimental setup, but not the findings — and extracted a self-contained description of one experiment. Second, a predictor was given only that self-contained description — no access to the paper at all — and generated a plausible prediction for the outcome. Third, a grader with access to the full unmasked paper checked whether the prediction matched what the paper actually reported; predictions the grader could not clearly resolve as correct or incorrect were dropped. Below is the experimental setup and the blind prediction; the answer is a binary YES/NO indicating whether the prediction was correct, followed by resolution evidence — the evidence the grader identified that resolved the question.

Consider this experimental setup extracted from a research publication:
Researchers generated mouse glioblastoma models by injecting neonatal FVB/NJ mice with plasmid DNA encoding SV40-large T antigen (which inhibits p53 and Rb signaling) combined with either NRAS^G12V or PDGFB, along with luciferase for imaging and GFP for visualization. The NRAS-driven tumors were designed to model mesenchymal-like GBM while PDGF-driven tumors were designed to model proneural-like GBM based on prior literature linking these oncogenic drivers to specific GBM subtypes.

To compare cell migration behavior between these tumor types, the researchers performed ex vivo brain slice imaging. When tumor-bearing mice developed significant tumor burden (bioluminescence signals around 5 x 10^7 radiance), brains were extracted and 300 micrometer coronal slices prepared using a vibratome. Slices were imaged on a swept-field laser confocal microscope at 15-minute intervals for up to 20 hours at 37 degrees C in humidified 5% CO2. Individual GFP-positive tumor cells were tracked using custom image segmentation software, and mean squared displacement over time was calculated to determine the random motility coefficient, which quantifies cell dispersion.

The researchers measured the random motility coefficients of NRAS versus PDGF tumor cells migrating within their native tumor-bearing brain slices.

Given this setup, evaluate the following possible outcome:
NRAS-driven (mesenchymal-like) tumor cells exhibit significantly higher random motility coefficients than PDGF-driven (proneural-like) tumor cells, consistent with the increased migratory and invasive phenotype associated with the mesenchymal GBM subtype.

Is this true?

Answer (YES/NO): YES